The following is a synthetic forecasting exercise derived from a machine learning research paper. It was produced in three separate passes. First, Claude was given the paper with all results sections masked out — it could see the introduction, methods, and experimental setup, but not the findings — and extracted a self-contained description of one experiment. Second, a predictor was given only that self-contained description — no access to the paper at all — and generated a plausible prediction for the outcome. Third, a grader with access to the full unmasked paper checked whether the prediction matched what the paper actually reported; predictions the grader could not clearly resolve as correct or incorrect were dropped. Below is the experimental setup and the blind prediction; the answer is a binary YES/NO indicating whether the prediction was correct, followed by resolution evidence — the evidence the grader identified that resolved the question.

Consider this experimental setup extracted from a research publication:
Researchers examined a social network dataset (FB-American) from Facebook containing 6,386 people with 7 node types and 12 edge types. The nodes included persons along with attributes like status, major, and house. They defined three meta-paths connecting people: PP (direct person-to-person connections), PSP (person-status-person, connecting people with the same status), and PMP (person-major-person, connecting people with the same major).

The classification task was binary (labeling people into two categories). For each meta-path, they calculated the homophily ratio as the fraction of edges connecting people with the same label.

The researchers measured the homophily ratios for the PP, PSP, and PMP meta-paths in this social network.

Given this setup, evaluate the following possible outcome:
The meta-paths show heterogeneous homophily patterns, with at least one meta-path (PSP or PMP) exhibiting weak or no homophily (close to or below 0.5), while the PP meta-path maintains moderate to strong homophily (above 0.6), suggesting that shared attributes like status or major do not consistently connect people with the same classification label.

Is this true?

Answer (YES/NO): NO